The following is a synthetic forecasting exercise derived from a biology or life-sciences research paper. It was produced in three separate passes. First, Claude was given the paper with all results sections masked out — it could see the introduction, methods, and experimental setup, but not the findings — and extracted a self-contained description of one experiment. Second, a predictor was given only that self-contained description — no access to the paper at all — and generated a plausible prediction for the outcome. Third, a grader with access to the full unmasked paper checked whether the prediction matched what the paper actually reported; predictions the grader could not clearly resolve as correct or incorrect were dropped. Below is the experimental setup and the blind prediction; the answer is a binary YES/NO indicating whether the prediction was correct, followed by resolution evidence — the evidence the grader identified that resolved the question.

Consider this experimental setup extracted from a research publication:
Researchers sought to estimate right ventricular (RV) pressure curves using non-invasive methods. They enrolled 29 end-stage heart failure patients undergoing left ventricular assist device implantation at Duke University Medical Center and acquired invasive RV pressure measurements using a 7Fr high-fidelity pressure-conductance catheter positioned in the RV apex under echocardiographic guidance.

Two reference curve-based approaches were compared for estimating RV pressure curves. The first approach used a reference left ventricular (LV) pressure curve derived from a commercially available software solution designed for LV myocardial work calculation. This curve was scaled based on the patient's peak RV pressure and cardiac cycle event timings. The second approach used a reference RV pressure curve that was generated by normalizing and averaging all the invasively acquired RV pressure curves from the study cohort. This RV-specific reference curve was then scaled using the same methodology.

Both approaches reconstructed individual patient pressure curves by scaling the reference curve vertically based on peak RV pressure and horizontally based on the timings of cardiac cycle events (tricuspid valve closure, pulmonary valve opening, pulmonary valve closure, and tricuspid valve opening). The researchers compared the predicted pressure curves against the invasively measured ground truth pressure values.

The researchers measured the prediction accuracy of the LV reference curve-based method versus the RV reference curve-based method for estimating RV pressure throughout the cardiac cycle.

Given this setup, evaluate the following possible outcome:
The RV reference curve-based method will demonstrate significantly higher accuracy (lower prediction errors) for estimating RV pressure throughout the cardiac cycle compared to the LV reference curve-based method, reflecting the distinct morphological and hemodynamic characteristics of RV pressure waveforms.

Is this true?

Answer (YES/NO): YES